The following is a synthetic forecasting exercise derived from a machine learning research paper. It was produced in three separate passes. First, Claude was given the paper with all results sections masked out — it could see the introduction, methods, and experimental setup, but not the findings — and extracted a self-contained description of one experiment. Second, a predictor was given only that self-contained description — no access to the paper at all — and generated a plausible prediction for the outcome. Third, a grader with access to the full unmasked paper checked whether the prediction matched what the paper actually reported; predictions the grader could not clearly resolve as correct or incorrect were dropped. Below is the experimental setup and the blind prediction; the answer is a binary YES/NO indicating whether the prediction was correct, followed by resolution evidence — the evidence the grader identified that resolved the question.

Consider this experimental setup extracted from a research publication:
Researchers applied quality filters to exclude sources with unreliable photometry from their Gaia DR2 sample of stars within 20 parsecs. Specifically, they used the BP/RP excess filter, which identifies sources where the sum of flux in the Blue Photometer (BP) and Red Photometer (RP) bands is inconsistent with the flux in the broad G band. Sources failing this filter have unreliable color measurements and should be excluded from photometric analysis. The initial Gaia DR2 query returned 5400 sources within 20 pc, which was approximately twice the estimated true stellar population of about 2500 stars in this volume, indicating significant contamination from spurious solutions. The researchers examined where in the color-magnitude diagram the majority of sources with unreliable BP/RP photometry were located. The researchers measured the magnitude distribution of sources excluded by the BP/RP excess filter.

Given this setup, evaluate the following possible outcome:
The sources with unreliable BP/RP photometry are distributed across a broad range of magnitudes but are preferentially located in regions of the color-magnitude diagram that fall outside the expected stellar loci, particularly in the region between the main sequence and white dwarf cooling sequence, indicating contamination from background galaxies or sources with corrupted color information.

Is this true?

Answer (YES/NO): NO